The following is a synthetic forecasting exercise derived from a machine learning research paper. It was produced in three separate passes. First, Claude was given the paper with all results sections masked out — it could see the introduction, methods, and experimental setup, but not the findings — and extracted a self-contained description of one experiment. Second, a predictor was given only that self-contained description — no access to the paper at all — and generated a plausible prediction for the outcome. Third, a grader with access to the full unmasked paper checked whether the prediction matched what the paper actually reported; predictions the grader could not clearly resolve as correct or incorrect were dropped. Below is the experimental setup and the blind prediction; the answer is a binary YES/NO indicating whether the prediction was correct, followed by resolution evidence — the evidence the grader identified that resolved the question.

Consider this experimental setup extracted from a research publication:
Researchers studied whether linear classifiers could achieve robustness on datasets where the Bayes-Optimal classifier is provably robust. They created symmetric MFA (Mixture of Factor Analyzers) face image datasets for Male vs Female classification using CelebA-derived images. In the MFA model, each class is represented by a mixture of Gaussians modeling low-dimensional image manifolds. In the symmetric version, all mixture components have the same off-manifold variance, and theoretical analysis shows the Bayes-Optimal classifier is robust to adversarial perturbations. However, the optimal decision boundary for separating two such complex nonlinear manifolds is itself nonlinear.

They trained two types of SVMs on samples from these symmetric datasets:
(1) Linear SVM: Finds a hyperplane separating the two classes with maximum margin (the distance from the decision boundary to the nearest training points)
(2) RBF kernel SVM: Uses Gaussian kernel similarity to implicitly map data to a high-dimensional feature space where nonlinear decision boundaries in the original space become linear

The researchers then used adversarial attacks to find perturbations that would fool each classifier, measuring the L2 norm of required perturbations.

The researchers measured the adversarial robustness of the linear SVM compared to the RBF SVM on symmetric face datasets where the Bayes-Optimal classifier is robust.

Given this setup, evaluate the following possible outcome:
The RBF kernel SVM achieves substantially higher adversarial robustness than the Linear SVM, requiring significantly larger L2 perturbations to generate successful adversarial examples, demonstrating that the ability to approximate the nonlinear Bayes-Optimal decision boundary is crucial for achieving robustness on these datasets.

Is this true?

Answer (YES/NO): YES